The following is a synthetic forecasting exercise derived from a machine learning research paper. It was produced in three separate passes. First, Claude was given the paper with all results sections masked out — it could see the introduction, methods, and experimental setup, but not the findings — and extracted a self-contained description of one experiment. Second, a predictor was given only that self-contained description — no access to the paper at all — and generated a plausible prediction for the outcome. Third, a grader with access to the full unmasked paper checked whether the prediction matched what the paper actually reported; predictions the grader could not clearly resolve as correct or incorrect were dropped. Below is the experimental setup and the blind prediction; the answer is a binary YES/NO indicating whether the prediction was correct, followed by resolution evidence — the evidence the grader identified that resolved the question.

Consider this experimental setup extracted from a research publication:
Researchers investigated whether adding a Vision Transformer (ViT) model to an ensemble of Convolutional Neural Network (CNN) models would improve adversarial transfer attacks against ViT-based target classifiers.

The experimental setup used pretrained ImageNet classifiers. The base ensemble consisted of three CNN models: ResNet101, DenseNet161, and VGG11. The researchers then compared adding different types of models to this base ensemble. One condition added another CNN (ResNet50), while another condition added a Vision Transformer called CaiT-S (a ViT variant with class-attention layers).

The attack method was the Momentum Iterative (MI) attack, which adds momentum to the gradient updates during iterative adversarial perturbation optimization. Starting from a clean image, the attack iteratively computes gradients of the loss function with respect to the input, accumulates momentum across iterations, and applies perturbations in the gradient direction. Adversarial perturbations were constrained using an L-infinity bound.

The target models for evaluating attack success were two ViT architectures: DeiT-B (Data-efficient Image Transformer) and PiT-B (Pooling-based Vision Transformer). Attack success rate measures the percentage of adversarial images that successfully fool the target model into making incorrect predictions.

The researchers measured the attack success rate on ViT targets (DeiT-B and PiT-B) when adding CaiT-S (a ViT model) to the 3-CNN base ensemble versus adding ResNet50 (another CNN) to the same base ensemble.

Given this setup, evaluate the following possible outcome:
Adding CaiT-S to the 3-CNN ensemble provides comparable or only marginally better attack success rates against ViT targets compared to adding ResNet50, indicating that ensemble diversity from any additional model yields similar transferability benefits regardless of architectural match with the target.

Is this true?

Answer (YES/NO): NO